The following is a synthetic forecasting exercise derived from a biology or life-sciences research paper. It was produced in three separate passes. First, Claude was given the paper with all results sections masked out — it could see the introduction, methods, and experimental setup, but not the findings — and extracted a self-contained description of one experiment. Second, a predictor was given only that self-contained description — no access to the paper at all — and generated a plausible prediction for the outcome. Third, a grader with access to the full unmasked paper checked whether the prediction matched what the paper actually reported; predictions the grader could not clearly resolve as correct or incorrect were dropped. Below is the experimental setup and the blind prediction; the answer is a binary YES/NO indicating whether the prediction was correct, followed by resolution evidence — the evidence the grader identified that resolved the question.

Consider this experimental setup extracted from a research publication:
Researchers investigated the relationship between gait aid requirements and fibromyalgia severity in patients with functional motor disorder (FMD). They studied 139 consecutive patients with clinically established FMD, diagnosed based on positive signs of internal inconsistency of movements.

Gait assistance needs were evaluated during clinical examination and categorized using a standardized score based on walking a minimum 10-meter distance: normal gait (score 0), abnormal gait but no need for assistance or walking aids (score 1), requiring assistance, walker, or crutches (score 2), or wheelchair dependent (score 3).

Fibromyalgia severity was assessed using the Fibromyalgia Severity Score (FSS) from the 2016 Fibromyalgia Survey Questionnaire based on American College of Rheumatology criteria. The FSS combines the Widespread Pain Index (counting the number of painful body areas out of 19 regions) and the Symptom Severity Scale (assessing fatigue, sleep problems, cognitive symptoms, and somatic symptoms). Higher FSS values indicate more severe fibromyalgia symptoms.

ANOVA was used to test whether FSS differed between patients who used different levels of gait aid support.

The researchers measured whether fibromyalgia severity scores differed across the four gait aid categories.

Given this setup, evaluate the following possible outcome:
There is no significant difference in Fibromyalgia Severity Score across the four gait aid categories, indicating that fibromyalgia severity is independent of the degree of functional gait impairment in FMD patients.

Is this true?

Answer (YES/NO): NO